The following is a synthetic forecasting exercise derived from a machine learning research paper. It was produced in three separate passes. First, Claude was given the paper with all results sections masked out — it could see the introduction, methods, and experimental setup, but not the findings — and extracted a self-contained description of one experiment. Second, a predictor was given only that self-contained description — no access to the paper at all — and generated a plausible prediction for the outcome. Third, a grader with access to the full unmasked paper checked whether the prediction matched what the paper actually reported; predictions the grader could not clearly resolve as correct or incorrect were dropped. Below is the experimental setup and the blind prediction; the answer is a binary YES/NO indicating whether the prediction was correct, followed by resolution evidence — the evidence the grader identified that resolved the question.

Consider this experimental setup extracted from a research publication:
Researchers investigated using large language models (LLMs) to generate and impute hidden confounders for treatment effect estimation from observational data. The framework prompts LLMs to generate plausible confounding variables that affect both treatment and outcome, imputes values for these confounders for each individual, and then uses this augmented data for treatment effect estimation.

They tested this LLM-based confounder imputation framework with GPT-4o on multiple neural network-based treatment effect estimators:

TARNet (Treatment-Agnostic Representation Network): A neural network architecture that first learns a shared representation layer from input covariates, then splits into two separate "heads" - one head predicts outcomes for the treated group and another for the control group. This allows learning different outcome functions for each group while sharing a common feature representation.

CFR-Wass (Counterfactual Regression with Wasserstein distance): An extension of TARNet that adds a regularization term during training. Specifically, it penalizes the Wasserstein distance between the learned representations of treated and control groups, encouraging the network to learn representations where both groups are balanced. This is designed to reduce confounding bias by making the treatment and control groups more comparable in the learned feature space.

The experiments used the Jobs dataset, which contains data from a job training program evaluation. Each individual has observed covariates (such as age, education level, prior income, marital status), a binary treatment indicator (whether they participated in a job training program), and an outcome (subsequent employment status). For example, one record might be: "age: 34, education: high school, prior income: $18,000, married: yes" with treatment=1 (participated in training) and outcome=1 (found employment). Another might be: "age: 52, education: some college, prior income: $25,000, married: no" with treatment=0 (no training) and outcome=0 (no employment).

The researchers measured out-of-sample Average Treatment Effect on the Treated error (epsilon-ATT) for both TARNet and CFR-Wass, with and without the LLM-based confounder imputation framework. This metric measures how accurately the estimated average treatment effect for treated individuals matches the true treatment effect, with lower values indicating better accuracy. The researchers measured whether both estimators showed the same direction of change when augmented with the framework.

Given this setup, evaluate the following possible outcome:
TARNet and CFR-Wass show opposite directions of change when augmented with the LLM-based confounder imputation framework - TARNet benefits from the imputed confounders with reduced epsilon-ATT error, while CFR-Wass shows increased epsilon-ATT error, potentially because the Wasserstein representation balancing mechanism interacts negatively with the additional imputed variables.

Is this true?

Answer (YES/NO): NO